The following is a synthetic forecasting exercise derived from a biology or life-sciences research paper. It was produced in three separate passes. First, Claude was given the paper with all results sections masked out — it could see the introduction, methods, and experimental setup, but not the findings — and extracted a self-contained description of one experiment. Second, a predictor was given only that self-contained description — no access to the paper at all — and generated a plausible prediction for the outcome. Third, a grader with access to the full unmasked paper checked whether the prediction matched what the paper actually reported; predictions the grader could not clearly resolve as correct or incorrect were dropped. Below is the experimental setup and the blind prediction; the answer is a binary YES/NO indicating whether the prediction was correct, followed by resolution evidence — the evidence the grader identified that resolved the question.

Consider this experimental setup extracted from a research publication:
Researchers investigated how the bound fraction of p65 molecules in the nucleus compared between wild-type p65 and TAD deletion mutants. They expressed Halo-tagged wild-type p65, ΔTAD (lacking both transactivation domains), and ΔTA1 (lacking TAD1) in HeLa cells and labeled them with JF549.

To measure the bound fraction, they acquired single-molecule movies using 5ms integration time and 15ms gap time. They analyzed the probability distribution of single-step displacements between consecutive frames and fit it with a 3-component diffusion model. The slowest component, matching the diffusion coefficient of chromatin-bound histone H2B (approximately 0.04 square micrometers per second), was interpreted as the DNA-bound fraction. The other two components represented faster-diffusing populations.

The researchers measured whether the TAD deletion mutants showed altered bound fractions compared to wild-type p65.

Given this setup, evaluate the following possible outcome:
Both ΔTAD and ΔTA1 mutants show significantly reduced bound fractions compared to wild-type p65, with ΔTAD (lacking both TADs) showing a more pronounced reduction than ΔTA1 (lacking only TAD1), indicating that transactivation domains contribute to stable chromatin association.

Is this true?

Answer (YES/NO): NO